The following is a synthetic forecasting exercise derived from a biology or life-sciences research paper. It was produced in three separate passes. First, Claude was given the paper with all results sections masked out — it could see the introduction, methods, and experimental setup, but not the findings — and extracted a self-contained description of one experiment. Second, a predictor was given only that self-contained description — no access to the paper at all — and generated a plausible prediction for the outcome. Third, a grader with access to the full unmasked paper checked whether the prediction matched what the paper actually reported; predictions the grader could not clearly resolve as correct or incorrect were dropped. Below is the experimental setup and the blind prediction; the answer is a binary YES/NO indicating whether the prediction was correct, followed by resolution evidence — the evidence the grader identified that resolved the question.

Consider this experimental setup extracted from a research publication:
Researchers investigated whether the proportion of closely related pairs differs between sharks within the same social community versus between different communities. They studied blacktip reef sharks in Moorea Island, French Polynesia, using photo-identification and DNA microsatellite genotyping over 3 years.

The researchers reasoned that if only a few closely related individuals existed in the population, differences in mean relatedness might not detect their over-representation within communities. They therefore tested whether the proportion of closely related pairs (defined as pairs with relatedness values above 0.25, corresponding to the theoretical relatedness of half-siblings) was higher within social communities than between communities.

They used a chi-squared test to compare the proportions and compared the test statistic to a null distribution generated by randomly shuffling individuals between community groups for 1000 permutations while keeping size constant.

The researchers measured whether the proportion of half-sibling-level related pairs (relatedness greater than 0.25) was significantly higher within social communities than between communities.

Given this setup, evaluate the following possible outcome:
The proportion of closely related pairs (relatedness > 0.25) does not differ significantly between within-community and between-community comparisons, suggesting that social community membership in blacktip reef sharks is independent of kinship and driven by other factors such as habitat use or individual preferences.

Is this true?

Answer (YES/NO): YES